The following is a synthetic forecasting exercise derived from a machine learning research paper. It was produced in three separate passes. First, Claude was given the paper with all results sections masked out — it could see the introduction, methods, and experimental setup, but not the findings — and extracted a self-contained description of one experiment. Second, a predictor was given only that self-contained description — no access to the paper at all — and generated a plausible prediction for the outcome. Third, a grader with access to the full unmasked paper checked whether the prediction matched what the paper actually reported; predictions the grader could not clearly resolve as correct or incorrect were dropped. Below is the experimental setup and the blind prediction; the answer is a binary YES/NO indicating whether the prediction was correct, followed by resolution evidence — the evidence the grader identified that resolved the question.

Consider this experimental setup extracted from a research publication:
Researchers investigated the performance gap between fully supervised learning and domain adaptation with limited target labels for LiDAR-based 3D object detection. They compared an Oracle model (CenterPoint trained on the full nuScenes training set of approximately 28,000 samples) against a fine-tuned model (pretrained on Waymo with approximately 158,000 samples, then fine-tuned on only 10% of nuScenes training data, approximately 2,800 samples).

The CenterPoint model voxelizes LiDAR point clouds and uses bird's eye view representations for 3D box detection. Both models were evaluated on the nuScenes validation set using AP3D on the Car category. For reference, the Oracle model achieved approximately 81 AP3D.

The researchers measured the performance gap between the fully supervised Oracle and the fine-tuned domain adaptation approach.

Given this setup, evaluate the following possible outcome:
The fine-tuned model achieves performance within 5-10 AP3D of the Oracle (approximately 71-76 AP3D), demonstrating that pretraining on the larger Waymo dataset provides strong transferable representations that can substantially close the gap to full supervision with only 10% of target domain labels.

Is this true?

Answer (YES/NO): YES